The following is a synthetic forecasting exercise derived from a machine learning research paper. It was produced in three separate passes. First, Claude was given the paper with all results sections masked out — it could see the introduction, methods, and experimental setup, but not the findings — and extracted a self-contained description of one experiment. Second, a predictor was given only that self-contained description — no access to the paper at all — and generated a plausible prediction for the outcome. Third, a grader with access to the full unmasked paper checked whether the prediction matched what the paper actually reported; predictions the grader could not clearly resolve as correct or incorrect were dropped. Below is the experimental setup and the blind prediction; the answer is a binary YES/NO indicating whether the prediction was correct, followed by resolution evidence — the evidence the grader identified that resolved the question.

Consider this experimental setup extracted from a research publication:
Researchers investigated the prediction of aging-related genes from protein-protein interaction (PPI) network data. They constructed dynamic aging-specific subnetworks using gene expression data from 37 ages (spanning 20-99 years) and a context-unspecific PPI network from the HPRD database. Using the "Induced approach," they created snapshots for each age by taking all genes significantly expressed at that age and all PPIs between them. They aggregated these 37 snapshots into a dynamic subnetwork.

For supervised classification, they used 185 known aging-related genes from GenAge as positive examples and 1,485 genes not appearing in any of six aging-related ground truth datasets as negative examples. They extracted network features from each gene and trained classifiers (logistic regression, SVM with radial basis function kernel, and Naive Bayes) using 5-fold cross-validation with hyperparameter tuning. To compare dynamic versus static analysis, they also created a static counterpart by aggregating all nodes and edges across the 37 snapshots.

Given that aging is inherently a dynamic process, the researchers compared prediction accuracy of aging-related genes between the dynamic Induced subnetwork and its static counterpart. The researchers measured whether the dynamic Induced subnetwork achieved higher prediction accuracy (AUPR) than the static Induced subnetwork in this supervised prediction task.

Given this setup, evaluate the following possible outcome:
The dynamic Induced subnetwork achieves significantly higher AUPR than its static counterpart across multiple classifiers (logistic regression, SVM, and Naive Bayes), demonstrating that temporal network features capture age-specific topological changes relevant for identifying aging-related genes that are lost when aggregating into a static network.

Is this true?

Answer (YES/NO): NO